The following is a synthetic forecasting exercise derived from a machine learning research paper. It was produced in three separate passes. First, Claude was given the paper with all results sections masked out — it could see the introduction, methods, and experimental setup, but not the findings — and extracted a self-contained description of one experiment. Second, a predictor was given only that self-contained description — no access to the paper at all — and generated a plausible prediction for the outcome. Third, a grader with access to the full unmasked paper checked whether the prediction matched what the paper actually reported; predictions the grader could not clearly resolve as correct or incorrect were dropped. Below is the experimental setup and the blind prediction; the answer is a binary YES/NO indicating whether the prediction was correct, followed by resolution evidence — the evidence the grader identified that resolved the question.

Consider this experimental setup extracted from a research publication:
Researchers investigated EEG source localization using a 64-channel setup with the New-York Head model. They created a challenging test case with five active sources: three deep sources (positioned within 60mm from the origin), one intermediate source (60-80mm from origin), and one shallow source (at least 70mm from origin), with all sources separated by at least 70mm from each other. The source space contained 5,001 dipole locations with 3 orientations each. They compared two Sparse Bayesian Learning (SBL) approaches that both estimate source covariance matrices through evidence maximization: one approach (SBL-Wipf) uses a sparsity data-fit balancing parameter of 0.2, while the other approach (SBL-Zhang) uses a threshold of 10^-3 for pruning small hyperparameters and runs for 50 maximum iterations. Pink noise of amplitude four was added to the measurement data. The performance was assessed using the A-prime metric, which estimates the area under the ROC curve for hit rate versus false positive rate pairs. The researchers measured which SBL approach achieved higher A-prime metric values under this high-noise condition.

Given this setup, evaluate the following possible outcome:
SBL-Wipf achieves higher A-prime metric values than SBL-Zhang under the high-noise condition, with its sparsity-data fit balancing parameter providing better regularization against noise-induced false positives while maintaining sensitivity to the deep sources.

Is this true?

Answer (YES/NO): NO